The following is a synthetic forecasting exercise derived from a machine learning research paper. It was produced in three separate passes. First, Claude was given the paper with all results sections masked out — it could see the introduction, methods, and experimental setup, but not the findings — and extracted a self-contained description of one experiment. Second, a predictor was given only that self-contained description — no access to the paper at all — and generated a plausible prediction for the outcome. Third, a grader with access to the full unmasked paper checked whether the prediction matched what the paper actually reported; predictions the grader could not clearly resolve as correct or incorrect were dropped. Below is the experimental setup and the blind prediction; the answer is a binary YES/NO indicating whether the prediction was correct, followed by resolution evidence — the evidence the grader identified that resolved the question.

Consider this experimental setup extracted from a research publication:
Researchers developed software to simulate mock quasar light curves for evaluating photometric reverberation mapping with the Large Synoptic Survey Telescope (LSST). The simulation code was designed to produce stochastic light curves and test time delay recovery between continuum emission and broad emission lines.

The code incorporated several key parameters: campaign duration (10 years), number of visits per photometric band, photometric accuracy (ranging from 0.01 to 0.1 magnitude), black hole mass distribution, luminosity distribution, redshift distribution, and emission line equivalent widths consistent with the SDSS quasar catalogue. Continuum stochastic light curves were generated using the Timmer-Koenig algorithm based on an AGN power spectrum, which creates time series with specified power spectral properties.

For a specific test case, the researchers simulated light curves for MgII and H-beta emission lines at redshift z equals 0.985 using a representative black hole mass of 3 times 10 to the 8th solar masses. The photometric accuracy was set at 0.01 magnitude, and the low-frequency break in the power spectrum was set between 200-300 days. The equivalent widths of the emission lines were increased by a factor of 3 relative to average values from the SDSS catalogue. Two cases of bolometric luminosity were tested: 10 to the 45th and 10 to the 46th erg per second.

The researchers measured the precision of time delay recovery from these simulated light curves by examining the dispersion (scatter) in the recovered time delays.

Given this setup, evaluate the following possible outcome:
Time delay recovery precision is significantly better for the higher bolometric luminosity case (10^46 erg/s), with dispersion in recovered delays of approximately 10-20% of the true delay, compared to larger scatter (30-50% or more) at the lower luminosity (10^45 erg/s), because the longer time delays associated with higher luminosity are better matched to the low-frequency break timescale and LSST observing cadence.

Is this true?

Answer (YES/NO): NO